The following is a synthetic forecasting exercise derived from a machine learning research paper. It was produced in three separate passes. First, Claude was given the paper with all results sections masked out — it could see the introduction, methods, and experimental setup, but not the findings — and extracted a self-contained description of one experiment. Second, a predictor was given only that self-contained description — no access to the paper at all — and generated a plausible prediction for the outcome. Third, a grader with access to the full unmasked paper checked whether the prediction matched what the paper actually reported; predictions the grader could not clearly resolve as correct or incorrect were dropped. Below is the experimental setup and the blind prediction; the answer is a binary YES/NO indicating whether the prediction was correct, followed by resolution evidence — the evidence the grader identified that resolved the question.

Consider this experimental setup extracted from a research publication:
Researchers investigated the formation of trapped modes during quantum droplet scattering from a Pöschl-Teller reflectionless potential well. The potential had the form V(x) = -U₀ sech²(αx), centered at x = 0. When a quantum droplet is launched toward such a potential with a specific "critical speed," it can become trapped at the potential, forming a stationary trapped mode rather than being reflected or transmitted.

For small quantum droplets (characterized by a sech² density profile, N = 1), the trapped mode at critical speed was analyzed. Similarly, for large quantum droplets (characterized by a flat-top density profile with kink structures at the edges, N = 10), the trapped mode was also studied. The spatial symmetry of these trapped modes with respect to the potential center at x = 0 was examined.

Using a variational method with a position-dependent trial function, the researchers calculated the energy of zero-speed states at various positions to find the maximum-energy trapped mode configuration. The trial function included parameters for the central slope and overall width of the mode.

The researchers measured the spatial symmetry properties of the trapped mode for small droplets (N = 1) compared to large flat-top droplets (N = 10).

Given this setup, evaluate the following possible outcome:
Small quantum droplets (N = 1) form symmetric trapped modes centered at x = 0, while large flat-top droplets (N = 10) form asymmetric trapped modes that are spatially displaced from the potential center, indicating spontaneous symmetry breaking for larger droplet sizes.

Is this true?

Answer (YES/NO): YES